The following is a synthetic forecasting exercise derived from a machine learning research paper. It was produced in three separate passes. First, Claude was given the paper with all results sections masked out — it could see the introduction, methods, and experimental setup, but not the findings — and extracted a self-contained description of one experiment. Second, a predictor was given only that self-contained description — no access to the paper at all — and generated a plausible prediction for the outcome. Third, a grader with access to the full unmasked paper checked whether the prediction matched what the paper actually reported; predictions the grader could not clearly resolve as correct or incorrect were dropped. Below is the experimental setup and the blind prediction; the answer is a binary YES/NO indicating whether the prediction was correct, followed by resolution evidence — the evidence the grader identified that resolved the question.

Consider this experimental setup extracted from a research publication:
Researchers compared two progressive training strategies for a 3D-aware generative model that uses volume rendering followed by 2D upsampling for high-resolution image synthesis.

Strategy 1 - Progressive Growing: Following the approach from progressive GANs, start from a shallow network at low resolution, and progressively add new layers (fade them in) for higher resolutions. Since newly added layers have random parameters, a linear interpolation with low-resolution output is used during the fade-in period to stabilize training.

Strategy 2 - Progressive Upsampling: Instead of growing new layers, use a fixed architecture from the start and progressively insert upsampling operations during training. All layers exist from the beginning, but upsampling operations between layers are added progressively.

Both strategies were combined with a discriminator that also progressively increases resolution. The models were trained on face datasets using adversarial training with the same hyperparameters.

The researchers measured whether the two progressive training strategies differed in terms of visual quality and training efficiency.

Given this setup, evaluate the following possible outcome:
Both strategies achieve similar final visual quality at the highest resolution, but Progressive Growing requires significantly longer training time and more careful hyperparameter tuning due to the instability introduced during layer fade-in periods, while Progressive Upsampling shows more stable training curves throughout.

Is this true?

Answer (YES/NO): NO